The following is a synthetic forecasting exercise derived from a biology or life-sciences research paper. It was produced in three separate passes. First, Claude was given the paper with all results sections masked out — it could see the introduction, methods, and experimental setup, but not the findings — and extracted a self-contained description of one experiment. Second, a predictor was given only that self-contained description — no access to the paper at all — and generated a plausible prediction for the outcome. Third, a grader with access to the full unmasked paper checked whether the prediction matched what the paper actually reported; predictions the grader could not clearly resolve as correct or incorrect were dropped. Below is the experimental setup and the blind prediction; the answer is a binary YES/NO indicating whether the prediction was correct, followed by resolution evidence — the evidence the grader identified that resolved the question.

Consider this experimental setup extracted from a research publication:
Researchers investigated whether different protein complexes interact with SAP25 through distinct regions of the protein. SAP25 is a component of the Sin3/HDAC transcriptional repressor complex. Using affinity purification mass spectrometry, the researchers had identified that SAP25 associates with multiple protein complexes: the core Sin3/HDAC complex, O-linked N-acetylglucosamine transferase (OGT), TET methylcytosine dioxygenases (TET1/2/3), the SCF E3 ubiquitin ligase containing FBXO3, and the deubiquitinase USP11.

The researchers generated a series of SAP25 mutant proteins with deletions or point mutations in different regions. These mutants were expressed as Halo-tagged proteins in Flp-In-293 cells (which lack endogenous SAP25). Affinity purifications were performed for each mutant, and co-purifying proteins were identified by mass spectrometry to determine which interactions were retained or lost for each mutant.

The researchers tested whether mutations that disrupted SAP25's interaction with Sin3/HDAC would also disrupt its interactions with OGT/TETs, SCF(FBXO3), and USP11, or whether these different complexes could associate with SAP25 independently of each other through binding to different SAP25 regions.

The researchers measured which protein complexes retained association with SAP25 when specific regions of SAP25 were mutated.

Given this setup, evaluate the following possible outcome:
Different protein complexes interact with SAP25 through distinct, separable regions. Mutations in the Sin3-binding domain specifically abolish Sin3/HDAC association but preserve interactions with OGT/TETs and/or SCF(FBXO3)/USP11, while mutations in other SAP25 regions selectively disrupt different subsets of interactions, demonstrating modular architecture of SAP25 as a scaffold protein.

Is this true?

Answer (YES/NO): YES